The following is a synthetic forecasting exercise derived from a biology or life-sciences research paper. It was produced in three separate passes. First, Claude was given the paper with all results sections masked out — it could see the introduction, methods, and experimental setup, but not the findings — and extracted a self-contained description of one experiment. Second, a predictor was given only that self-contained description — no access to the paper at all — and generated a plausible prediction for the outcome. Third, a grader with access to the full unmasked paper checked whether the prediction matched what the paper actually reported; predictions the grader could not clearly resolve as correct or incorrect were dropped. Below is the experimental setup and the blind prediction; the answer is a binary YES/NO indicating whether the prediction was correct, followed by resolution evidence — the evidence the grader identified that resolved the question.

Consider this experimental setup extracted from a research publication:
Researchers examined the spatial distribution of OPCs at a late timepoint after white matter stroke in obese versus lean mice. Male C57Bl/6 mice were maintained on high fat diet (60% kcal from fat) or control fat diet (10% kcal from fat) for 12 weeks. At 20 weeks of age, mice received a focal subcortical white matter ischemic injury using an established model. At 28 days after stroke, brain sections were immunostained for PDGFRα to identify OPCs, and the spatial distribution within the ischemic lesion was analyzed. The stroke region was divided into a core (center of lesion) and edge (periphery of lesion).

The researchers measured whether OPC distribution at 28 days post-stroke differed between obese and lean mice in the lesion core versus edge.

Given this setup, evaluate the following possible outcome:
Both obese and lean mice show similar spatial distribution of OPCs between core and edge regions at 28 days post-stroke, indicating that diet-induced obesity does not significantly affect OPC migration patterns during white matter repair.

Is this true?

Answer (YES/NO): NO